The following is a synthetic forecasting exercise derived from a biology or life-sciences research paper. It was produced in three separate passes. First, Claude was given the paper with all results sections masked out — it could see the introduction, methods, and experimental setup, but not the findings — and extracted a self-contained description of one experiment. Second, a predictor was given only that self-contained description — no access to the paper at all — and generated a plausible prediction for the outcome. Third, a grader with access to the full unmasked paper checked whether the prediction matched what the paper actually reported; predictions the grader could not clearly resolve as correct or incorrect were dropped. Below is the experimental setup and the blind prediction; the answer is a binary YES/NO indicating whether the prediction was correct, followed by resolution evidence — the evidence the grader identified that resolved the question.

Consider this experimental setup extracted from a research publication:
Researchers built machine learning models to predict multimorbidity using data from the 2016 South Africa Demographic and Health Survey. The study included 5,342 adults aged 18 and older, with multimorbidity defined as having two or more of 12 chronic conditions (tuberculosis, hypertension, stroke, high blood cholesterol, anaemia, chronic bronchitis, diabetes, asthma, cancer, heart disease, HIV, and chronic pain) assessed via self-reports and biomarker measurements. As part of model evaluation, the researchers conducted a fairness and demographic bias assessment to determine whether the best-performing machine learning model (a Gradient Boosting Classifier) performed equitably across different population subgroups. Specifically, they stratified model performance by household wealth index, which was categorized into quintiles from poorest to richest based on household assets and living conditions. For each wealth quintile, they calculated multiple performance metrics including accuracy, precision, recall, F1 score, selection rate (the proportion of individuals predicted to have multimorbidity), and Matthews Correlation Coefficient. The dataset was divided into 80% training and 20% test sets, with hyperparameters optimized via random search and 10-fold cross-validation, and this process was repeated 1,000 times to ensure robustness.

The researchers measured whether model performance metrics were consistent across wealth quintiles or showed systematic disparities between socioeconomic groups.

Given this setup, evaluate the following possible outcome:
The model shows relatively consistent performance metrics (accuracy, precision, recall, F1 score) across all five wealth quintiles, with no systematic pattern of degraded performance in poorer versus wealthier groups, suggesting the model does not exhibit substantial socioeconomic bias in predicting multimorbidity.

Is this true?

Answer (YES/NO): YES